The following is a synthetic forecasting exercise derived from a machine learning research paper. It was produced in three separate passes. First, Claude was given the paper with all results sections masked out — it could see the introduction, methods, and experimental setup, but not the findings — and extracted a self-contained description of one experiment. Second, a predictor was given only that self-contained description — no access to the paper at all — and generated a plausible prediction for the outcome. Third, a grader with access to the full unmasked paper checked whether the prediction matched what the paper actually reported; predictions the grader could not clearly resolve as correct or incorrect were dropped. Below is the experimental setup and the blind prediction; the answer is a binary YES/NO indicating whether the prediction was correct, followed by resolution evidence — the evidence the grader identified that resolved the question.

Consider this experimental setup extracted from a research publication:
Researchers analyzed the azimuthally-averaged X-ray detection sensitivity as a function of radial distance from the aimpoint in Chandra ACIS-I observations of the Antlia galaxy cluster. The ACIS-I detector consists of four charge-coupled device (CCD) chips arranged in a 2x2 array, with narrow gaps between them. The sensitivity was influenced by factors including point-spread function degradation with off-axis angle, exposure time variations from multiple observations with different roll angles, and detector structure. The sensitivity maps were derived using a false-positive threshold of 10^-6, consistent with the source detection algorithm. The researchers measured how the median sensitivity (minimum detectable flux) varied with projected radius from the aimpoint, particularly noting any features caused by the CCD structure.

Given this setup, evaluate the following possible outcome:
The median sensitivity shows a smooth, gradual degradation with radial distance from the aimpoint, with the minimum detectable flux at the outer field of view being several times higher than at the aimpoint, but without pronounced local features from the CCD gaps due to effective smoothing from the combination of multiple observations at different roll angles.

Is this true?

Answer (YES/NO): NO